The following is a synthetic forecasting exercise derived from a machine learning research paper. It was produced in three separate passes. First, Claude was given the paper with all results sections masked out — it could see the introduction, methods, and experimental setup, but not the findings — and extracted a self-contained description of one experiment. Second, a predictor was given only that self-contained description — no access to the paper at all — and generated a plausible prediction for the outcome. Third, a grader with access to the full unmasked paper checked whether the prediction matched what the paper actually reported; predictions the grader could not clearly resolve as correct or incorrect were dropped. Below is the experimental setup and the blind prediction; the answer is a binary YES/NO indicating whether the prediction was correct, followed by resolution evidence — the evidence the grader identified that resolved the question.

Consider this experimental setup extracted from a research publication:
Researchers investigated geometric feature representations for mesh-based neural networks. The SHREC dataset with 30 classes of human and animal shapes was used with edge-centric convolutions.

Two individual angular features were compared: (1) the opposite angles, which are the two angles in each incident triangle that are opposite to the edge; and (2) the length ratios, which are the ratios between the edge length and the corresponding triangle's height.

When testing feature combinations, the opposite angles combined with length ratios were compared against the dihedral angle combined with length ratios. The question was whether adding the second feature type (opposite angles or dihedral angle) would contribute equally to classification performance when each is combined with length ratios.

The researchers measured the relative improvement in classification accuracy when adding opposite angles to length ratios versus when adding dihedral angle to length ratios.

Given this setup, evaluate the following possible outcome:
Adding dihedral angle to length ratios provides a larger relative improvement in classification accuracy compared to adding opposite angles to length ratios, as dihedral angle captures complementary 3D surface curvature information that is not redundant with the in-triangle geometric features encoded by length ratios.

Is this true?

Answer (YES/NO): YES